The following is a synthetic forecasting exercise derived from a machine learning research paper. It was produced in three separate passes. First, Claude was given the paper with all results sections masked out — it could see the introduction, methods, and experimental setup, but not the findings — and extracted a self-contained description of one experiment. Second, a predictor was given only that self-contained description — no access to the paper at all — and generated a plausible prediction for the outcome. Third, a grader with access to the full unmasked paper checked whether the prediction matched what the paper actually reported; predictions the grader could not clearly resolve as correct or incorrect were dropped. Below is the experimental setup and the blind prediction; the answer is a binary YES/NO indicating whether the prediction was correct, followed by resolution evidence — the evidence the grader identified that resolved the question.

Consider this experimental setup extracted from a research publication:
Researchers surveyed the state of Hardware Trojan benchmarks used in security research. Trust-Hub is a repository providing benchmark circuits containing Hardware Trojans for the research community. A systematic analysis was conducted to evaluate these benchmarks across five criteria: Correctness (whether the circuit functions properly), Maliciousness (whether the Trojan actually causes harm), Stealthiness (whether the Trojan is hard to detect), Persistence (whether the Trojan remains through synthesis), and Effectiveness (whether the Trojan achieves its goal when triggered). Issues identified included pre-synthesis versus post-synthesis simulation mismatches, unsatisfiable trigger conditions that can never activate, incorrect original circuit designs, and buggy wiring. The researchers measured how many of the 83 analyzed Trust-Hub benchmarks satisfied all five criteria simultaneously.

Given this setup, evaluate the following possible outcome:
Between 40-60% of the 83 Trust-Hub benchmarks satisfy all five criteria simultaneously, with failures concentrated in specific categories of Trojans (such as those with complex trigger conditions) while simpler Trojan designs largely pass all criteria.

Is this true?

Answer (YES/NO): NO